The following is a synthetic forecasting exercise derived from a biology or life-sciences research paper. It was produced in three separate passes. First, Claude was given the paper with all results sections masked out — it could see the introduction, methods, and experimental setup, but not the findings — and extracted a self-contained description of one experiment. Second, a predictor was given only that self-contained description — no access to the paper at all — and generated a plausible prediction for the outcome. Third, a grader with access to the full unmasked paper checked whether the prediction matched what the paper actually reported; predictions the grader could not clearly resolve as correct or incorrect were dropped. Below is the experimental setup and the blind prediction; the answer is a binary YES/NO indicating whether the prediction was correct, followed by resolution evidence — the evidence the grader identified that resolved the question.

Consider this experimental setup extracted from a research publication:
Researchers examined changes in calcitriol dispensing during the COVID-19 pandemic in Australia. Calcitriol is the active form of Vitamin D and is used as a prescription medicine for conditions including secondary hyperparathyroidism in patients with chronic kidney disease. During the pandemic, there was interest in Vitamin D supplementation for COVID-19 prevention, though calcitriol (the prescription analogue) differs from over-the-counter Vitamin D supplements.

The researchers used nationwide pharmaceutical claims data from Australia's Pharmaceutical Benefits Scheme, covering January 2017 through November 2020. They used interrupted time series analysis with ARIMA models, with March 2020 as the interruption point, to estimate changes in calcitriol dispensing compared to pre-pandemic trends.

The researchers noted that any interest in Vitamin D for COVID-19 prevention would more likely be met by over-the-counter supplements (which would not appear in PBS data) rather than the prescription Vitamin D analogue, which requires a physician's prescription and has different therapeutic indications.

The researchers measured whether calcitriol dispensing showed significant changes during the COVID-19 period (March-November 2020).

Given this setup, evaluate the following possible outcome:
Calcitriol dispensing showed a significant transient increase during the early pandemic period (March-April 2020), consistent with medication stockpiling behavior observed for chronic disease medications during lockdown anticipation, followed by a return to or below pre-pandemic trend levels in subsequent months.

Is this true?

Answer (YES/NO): NO